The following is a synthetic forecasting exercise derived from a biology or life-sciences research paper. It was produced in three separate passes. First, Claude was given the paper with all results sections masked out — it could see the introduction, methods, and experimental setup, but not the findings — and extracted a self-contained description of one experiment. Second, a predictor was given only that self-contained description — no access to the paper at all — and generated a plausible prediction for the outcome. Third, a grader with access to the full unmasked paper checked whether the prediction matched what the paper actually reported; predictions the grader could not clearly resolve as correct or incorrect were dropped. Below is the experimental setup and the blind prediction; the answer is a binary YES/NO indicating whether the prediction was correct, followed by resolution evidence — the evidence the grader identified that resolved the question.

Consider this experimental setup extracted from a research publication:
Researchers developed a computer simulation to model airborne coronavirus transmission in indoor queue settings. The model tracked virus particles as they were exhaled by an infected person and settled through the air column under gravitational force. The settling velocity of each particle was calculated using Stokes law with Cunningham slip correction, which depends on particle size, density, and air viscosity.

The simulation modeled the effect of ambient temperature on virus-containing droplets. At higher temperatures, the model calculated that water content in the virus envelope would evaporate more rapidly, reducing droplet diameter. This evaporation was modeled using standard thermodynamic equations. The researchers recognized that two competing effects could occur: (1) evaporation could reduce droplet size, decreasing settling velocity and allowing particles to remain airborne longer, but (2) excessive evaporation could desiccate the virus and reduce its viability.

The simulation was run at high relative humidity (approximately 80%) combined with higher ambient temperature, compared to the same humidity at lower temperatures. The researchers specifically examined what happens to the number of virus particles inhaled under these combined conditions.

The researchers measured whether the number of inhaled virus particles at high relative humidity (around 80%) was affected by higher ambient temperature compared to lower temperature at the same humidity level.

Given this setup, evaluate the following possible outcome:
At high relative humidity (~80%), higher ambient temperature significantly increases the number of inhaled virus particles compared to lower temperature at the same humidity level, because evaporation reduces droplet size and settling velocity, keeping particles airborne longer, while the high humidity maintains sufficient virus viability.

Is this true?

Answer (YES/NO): NO